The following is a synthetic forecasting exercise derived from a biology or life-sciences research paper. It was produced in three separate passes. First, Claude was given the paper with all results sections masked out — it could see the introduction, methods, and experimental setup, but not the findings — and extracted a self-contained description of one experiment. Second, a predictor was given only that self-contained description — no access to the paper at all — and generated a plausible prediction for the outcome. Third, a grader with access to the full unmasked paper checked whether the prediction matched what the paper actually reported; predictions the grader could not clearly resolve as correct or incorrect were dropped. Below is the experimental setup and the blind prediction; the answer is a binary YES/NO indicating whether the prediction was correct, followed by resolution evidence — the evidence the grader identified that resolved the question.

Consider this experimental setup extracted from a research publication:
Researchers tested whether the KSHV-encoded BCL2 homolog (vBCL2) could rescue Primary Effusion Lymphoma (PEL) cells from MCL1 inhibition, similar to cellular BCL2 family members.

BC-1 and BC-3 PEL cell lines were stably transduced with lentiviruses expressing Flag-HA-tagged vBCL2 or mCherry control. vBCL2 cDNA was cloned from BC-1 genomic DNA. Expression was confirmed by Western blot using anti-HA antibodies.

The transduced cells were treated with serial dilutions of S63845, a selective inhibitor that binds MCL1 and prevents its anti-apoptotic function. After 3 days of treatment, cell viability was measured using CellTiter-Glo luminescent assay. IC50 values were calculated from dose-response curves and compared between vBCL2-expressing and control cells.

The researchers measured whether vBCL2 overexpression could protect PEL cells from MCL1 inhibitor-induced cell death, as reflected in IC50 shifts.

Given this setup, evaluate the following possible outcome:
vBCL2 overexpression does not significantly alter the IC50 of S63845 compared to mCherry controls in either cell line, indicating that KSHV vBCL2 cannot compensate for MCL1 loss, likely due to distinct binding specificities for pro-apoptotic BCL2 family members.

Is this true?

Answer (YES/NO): YES